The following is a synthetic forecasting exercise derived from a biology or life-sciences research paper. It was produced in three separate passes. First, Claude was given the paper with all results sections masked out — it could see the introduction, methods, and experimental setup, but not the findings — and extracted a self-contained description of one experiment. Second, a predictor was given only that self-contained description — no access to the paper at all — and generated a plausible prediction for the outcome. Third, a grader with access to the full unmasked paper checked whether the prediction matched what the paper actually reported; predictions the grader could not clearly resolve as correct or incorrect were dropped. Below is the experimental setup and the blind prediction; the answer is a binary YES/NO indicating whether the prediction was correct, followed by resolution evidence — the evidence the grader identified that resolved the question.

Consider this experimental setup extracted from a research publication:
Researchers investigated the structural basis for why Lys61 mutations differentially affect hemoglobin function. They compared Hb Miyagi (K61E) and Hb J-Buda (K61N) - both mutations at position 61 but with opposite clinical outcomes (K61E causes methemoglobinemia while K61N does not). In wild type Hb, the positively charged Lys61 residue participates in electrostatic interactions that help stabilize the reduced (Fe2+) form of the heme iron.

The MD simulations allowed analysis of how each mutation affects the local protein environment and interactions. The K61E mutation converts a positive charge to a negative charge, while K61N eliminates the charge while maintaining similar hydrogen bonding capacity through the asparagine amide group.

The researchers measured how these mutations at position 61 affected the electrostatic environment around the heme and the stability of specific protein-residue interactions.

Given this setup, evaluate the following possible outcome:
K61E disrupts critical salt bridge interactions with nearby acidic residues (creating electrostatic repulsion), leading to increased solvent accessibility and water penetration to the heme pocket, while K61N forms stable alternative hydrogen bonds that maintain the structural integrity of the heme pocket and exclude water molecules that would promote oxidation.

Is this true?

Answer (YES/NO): NO